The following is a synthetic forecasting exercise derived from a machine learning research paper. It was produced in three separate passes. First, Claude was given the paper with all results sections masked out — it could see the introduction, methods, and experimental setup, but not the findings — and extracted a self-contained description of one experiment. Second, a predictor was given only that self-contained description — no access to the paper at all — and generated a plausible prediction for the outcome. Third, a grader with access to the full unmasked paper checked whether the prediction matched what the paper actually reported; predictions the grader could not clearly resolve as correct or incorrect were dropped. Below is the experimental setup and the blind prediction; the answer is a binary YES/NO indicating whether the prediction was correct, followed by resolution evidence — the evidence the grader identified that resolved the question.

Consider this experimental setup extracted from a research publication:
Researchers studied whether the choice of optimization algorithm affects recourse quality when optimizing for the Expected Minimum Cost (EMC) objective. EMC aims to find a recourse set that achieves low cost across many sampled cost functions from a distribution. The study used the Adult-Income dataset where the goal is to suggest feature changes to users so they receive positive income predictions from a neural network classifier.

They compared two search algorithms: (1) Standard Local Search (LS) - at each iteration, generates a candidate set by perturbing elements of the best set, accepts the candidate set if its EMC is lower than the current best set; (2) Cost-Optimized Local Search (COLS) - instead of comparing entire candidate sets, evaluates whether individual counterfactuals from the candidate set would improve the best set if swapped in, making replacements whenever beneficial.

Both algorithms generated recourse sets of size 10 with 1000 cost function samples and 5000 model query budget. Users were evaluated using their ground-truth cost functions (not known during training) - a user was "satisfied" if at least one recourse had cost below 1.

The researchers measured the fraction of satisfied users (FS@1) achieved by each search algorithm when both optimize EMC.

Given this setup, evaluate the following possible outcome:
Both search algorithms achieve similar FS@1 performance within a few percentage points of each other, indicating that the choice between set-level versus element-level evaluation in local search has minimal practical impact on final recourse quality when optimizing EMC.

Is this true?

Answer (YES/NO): NO